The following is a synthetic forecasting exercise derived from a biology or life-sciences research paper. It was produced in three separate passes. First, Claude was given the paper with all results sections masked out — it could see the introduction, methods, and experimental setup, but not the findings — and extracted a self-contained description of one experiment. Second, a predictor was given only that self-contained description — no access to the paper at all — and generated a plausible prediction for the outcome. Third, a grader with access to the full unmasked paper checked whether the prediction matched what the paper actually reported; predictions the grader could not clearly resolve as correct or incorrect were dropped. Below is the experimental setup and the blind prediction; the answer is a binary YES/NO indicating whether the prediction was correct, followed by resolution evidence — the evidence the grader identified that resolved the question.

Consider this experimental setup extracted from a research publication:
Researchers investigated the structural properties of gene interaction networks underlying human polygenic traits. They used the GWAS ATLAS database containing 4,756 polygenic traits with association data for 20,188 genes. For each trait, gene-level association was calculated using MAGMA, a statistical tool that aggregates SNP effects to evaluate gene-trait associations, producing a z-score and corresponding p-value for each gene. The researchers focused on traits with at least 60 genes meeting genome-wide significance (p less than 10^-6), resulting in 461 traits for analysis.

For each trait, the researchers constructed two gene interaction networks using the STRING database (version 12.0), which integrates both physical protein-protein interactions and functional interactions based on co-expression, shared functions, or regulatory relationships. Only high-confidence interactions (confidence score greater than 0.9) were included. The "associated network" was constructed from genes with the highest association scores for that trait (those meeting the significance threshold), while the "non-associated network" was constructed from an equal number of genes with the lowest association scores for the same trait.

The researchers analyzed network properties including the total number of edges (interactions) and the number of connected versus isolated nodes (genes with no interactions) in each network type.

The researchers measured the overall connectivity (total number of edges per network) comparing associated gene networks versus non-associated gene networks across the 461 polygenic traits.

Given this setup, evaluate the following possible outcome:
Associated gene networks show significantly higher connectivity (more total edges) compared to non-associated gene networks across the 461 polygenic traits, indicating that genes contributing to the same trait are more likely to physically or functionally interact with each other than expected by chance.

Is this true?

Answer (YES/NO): YES